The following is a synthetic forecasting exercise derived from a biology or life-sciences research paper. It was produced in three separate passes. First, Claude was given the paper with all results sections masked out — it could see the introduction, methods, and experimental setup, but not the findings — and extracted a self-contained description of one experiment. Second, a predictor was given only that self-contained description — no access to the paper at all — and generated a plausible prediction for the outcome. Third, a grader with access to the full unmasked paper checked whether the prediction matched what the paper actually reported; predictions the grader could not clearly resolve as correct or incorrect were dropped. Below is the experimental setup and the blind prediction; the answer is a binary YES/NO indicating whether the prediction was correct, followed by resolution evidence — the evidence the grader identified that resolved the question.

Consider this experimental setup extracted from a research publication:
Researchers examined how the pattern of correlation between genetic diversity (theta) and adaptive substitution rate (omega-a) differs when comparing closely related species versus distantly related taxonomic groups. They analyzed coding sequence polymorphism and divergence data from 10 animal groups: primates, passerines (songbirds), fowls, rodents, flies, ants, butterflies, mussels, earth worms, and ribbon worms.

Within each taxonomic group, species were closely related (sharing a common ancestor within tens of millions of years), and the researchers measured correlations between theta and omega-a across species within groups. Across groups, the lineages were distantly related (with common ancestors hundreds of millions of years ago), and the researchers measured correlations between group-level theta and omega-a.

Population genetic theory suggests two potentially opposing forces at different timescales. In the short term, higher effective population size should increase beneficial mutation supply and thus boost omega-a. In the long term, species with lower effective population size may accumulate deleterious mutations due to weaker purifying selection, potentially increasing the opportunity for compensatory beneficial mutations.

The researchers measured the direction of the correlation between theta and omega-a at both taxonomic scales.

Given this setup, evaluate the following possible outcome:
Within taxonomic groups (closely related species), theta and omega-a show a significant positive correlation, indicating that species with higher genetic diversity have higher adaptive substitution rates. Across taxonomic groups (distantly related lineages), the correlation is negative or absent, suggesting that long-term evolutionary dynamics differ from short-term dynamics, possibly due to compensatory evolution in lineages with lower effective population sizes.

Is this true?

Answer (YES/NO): YES